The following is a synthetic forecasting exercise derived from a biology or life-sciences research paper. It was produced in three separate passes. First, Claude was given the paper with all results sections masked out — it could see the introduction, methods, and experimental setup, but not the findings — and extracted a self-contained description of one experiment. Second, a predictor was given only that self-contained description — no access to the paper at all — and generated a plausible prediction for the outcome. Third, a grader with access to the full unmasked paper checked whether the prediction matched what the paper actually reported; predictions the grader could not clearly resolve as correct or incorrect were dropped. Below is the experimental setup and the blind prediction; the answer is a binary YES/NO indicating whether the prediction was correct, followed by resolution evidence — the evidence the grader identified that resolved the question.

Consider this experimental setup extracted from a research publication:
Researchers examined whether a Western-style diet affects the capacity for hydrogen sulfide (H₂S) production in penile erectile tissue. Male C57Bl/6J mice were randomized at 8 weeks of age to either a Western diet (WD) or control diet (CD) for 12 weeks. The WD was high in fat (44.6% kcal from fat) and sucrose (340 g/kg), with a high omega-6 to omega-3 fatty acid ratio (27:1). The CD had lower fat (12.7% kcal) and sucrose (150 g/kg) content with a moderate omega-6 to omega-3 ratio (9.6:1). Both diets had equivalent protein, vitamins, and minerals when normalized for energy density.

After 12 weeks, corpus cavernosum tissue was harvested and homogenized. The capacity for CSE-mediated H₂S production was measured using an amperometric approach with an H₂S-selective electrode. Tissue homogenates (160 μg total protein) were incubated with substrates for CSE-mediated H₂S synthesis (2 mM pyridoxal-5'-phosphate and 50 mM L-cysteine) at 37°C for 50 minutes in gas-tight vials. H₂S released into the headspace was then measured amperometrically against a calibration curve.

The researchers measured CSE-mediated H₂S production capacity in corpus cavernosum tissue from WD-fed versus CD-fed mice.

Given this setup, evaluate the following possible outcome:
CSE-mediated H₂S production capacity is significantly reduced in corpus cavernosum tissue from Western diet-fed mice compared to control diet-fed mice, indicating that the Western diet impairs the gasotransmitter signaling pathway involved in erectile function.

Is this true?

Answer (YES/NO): YES